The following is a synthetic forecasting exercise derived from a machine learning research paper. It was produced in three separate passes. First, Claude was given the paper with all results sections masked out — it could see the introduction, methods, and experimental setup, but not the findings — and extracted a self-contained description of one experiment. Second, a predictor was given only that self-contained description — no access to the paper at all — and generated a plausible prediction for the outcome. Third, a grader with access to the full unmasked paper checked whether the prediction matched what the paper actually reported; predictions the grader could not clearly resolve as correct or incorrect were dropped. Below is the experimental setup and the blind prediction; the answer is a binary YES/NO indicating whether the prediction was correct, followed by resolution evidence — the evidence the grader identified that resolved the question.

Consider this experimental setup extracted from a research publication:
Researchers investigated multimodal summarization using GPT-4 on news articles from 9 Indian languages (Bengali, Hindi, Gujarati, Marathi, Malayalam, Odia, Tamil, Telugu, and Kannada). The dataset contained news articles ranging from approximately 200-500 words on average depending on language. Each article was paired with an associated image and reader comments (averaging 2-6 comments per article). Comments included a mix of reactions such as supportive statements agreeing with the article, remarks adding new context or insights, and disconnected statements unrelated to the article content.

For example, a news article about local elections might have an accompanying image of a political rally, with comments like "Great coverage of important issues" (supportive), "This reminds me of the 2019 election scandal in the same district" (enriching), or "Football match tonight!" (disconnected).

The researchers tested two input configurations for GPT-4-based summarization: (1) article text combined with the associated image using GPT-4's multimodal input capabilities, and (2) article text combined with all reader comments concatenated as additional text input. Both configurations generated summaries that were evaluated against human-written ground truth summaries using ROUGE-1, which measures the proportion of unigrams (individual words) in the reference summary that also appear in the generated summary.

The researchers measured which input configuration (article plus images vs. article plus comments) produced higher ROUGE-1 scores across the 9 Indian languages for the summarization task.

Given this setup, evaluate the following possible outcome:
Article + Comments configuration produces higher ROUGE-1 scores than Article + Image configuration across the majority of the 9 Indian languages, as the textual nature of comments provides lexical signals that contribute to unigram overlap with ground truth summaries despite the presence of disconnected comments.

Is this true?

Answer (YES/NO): NO